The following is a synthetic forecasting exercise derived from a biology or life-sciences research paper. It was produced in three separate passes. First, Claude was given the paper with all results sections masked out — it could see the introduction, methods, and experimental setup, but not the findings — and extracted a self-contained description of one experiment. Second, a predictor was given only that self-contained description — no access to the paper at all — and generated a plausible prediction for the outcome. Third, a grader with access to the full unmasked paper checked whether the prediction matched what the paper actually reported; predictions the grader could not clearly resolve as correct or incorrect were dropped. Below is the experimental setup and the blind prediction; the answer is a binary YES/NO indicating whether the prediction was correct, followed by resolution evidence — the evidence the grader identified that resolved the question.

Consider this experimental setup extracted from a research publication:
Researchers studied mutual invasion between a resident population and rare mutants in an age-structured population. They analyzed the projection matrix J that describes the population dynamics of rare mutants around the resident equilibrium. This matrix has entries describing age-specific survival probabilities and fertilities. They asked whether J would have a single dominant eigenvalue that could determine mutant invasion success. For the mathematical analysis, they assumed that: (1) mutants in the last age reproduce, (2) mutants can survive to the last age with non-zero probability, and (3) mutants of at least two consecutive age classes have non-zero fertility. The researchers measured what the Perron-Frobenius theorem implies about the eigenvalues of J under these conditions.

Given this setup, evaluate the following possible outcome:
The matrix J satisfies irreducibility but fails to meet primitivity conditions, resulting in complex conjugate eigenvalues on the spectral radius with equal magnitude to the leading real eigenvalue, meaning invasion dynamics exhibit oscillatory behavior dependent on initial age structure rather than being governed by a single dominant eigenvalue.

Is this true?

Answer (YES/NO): NO